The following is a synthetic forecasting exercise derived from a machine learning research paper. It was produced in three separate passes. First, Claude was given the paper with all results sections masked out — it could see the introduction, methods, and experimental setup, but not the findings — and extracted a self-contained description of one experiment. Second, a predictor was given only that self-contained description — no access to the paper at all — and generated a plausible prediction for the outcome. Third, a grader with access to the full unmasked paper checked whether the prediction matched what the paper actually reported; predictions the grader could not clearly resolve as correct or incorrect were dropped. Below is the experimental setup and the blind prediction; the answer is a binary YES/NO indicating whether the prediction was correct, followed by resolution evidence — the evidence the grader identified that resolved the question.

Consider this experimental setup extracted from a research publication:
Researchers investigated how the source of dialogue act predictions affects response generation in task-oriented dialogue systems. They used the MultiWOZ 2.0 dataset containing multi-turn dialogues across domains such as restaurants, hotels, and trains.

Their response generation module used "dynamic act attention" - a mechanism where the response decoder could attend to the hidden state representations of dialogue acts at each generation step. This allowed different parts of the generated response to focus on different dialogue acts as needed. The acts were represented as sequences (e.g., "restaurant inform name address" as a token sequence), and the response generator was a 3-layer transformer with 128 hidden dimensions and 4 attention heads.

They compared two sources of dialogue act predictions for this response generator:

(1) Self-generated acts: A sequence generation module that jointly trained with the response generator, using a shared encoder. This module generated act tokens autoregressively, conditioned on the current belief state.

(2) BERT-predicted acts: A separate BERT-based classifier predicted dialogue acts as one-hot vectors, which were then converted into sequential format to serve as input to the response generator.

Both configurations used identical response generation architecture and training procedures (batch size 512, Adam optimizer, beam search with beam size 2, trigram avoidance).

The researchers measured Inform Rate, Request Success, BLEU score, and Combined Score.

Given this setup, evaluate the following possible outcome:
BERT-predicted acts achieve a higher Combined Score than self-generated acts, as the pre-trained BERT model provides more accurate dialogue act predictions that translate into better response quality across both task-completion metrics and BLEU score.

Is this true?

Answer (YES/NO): YES